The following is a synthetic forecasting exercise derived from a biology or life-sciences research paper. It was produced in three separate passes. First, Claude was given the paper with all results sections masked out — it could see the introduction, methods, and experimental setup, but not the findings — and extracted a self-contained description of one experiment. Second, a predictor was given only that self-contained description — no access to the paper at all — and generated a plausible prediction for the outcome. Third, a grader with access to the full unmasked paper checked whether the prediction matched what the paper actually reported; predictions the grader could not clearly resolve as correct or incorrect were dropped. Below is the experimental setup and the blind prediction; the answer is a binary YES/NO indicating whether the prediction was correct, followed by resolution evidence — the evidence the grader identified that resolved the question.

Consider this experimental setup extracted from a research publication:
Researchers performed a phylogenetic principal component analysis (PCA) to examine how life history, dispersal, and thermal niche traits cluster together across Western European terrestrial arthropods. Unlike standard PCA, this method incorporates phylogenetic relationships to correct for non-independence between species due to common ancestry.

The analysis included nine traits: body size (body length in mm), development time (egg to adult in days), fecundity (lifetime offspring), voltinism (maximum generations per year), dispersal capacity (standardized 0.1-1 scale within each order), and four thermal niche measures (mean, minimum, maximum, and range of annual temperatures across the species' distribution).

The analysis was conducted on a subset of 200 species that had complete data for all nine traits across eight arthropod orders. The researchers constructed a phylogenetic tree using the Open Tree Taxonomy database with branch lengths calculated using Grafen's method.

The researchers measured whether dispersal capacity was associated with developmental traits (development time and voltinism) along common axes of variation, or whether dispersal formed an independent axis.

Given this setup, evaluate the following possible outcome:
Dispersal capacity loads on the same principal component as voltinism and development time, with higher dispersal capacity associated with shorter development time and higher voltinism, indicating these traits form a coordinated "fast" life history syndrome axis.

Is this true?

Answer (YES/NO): YES